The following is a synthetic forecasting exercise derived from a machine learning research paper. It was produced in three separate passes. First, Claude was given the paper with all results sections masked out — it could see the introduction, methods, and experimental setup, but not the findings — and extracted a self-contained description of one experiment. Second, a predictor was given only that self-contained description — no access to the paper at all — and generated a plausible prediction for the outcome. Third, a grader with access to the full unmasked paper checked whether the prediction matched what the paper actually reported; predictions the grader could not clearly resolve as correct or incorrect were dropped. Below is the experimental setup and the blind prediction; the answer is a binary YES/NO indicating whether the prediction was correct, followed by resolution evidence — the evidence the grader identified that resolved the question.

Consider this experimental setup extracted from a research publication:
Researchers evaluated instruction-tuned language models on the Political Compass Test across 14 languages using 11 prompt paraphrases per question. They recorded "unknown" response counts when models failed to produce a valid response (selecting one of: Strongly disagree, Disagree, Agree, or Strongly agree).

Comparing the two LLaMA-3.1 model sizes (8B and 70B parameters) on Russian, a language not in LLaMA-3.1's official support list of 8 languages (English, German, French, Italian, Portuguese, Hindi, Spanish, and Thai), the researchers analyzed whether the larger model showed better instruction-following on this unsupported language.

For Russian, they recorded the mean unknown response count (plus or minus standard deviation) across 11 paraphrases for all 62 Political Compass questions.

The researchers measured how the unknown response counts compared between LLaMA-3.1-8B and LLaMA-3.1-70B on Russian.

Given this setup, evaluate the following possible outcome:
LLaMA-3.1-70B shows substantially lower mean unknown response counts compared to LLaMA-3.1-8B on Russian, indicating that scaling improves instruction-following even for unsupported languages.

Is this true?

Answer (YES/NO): YES